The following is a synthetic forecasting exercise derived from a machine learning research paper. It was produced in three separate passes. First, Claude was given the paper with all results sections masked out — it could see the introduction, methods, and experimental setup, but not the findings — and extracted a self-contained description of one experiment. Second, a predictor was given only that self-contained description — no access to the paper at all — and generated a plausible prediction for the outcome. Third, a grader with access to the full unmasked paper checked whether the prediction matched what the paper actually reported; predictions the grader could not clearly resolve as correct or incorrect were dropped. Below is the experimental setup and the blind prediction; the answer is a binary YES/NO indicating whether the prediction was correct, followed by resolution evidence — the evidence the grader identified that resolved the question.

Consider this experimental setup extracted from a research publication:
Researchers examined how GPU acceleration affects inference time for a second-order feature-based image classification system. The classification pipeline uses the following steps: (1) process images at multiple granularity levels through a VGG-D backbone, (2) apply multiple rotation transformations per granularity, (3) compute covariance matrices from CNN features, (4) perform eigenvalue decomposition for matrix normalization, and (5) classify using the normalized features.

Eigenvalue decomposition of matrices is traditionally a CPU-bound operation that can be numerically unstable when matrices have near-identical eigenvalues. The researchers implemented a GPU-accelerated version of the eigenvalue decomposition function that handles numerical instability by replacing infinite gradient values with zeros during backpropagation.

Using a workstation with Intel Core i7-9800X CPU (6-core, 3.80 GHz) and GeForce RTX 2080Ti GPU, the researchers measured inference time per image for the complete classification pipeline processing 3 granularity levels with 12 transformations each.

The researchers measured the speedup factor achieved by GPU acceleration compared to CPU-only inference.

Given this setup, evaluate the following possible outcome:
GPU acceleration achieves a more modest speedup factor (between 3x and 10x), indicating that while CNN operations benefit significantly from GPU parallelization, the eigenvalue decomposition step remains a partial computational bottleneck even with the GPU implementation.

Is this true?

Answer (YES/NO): YES